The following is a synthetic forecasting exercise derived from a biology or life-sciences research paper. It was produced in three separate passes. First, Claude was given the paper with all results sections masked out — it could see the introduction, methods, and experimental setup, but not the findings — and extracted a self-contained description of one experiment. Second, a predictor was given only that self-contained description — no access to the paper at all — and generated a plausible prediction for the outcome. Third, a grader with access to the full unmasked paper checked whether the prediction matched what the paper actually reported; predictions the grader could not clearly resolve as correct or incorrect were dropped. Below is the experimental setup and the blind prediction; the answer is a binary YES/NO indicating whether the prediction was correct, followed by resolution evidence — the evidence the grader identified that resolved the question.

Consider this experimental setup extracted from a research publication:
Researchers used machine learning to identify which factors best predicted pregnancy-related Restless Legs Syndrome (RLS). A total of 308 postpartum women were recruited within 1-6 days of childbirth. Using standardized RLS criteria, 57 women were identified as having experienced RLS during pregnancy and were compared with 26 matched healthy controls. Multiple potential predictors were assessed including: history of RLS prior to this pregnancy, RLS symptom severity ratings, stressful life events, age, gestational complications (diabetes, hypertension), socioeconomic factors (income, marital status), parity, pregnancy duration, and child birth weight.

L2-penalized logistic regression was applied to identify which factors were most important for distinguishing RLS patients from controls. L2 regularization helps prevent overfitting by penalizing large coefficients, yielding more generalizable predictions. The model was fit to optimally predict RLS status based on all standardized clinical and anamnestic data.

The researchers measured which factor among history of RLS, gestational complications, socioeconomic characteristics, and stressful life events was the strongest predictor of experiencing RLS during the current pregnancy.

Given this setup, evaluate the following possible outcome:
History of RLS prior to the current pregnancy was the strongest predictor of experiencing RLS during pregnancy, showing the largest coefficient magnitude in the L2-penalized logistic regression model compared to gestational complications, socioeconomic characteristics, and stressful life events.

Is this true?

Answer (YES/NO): YES